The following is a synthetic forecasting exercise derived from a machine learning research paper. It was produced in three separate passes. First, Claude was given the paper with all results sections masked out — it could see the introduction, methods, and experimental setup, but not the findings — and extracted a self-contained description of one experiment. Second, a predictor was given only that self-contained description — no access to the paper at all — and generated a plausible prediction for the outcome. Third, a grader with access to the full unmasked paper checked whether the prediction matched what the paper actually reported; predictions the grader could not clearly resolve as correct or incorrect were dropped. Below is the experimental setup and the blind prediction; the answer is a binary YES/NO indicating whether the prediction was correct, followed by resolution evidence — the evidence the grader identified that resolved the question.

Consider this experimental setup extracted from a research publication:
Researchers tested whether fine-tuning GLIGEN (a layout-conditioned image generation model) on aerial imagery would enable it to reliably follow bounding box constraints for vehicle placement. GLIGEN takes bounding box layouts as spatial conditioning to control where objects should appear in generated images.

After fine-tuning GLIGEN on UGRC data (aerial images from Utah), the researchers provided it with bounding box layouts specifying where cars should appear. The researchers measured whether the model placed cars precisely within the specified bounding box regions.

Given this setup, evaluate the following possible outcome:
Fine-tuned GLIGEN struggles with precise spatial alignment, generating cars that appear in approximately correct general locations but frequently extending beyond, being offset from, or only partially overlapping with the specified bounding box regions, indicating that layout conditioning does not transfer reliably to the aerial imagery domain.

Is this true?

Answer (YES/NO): NO